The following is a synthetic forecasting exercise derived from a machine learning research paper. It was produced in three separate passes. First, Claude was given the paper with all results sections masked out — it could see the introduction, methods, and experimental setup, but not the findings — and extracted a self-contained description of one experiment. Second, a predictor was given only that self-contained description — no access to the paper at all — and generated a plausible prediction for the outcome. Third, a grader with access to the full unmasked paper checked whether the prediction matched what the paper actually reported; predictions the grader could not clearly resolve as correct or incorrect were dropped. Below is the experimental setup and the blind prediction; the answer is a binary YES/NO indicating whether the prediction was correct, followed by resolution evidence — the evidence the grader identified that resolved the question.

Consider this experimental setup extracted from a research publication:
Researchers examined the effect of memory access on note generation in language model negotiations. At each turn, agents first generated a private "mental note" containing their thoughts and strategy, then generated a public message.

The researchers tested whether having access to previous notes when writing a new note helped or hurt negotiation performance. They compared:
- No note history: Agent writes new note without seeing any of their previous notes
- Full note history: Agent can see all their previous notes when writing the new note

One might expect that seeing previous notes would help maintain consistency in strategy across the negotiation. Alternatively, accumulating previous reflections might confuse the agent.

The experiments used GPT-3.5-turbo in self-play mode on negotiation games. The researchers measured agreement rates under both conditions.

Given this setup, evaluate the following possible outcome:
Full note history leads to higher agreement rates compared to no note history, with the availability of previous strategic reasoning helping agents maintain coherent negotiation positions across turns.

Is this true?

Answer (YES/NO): NO